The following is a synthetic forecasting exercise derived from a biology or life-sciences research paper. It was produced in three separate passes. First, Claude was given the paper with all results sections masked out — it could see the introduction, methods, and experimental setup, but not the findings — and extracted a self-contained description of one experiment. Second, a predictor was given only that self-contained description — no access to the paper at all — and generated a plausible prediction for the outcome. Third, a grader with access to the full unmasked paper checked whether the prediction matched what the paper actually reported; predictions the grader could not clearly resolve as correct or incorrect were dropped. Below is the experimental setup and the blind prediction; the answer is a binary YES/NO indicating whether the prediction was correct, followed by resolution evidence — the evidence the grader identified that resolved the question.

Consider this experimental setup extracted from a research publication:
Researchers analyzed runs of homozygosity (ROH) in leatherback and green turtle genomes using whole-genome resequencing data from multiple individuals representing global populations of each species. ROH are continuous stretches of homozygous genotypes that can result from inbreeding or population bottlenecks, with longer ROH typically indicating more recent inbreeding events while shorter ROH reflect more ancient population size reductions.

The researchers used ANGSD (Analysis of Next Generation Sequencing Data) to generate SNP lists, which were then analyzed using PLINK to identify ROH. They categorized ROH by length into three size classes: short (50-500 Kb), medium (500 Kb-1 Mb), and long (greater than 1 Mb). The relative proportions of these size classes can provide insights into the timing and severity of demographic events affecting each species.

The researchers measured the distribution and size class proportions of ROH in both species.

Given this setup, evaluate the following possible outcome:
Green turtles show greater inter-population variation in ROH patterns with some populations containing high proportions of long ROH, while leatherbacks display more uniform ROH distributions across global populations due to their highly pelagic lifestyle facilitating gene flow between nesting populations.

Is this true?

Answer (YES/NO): NO